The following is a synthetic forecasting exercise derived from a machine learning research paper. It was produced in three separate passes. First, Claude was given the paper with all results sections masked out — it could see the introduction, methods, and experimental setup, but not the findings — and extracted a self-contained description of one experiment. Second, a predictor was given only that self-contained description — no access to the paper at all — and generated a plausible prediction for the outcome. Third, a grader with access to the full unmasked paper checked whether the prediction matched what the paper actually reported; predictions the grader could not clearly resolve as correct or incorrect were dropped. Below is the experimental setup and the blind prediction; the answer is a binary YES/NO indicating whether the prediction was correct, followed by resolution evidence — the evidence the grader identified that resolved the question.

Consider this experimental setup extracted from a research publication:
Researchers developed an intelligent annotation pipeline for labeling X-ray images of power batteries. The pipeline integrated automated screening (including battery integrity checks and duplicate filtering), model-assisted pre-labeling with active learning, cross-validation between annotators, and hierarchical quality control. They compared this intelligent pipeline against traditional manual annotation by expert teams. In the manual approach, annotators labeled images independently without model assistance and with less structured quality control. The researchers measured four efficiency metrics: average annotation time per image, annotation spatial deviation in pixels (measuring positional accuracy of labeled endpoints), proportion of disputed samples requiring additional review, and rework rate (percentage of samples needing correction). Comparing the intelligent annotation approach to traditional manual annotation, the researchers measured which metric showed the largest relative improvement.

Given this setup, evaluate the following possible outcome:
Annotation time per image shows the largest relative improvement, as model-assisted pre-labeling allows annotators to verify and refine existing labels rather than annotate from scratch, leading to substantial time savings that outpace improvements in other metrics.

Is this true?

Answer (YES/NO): NO